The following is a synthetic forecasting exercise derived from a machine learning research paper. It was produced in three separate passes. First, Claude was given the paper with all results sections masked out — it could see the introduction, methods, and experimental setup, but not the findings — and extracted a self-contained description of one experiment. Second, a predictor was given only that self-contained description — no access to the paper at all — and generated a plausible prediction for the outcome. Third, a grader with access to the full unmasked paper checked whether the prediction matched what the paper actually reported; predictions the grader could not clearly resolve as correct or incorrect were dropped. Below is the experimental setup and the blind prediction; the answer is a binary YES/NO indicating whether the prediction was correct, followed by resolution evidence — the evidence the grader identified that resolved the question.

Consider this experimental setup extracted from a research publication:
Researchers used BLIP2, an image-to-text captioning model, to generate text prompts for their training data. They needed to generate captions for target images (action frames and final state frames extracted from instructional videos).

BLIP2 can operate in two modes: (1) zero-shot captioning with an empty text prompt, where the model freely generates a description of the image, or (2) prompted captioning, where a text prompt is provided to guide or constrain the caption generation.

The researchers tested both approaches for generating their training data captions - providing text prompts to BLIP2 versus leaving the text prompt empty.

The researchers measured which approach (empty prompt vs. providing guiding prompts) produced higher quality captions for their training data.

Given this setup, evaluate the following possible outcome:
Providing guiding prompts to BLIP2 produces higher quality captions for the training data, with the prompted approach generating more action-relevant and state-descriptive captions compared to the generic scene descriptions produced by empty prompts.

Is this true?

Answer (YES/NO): NO